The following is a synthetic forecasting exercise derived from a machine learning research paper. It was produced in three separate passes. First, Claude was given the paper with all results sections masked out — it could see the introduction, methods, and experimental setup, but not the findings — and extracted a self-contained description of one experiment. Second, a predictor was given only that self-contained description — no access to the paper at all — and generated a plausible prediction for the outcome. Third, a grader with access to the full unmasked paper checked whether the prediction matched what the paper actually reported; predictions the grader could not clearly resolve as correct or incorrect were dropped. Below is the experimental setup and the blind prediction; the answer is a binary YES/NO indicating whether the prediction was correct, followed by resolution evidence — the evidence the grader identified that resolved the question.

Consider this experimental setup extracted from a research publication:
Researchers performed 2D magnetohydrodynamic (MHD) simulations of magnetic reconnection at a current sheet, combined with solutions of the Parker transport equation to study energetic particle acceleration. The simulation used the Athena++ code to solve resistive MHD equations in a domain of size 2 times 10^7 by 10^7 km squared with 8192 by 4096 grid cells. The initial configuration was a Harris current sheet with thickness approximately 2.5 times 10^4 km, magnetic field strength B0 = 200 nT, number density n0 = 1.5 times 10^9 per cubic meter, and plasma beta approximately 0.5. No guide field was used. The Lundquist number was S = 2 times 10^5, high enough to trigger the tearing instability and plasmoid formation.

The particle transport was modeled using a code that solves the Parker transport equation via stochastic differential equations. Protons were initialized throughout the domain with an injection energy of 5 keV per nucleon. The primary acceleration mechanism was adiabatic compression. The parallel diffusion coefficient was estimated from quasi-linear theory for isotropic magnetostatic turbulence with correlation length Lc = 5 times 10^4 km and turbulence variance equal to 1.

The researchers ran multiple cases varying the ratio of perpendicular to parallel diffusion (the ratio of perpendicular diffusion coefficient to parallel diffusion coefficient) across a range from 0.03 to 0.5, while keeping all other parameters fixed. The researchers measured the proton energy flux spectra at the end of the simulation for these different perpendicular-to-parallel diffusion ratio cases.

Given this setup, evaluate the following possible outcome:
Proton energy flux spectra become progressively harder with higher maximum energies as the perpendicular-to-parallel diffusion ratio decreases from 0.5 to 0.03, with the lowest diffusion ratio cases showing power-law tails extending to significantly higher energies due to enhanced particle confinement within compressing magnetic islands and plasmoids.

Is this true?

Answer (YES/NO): YES